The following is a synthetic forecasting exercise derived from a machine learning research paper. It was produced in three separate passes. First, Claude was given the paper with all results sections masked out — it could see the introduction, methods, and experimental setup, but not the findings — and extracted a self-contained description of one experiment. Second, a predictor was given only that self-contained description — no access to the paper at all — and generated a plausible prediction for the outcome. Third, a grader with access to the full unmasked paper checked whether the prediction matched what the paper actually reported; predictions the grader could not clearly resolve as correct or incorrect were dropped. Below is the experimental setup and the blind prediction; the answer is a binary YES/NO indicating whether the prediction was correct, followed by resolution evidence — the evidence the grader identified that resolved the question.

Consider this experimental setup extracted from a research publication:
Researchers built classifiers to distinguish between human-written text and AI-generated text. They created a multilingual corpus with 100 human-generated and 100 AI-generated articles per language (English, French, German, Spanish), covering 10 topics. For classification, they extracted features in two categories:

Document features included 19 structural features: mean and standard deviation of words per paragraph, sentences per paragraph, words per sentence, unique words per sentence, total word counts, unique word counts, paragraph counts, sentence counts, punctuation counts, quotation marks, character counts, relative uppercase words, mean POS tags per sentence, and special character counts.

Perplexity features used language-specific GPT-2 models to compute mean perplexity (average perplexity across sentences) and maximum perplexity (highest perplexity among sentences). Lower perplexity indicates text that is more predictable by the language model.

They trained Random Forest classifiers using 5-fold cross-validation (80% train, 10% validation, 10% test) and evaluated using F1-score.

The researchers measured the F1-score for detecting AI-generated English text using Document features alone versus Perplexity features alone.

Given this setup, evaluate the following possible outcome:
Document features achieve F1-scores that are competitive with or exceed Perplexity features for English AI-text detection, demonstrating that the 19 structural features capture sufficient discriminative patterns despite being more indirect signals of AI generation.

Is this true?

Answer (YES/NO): YES